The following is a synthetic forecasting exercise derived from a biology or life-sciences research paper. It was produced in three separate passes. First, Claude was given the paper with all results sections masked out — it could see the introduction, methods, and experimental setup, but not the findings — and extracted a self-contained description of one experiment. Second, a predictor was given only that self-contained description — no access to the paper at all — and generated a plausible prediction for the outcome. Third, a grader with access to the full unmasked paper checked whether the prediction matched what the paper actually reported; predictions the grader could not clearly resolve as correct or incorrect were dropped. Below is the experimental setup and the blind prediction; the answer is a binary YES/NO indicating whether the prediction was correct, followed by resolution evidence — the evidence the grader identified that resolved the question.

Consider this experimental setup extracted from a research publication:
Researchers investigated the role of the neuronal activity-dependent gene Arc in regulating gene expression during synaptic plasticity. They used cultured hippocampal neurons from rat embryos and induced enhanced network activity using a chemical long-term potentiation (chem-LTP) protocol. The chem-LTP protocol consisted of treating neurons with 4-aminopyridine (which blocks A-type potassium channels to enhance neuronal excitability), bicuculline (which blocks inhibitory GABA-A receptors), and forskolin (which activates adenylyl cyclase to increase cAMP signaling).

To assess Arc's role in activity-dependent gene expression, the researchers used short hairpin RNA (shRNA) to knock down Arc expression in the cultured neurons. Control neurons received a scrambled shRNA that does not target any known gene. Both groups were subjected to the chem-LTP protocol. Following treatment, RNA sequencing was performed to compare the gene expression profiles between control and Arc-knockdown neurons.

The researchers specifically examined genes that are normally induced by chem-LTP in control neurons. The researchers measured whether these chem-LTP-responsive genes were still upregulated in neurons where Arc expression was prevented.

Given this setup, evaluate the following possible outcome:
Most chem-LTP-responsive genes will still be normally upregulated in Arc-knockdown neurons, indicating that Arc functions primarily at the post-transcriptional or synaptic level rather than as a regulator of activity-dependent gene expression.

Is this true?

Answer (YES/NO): NO